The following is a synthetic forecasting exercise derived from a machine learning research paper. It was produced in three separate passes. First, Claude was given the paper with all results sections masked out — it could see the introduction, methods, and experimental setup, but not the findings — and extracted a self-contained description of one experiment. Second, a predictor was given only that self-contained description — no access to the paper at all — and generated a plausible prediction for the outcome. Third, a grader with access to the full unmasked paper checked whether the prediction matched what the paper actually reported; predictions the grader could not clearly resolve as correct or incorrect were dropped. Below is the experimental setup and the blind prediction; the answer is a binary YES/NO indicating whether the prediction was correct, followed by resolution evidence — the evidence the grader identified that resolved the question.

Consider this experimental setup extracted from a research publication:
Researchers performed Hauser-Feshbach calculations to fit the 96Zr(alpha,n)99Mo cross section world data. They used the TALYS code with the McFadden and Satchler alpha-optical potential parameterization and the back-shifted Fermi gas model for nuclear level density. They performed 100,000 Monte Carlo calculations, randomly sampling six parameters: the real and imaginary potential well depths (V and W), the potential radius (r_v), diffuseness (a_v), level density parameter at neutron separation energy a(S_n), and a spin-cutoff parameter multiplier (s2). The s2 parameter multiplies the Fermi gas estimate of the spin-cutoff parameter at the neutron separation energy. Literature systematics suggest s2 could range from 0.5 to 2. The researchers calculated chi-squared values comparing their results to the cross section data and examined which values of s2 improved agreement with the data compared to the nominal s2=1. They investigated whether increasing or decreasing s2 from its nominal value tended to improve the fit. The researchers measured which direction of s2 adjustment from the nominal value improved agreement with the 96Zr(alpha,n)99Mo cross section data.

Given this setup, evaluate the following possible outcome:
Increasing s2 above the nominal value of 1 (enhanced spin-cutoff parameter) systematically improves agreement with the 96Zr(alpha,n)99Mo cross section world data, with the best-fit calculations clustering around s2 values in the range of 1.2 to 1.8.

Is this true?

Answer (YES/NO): YES